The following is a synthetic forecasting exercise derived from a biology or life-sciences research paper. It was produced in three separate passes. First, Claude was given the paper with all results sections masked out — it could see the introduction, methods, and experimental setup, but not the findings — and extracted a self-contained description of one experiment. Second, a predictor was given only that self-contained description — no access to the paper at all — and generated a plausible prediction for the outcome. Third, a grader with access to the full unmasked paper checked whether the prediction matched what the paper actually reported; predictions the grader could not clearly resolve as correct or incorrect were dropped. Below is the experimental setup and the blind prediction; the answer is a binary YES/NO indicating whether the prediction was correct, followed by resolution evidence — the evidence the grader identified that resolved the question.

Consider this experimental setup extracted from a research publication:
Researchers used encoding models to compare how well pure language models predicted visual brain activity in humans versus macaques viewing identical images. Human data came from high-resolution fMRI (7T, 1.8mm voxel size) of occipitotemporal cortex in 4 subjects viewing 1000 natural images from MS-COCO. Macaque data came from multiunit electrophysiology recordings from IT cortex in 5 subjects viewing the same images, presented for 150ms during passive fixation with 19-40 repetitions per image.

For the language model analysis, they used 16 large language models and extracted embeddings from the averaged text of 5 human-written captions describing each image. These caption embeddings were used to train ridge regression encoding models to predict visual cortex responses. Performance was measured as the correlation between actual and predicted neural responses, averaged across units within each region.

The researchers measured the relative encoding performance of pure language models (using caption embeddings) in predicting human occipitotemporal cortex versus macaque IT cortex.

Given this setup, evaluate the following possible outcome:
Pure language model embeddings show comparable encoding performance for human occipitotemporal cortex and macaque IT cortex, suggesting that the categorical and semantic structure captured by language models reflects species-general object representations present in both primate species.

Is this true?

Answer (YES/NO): YES